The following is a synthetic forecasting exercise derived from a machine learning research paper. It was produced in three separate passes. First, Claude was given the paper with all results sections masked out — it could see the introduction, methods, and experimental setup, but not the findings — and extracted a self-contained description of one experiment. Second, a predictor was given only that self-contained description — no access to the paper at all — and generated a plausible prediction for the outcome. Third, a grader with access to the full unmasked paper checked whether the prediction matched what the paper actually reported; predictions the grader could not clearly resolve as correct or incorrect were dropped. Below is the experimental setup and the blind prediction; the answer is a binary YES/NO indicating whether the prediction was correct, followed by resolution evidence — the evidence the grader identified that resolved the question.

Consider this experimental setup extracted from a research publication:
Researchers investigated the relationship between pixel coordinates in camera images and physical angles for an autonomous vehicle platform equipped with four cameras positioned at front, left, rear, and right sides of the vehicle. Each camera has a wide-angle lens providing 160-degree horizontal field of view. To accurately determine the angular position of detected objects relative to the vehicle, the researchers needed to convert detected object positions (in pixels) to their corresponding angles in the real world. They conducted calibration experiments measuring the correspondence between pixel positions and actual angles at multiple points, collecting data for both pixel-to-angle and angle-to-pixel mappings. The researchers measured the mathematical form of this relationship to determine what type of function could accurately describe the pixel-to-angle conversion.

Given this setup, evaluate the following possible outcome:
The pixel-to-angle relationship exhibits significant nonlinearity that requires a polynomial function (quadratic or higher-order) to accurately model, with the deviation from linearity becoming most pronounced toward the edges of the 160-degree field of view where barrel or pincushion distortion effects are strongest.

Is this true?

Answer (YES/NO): NO